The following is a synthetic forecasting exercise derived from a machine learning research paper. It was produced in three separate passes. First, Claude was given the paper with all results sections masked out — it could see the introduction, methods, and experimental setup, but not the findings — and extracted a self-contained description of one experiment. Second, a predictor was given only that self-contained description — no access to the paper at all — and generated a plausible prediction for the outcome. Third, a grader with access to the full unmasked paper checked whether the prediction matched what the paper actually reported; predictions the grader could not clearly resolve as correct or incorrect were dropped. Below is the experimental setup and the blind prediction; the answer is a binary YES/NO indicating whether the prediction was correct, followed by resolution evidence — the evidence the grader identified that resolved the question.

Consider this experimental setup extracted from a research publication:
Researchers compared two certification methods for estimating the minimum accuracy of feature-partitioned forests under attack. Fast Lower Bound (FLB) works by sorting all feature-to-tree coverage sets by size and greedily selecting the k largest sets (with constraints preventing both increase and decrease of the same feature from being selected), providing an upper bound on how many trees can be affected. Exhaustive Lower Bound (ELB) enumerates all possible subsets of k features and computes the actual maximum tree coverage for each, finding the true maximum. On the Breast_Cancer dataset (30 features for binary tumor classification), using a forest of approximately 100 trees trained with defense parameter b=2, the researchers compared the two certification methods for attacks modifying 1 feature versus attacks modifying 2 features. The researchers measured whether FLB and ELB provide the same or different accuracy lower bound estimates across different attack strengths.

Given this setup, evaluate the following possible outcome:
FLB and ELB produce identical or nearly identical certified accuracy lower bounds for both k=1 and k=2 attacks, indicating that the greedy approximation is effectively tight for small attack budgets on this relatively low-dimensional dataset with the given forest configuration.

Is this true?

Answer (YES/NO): NO